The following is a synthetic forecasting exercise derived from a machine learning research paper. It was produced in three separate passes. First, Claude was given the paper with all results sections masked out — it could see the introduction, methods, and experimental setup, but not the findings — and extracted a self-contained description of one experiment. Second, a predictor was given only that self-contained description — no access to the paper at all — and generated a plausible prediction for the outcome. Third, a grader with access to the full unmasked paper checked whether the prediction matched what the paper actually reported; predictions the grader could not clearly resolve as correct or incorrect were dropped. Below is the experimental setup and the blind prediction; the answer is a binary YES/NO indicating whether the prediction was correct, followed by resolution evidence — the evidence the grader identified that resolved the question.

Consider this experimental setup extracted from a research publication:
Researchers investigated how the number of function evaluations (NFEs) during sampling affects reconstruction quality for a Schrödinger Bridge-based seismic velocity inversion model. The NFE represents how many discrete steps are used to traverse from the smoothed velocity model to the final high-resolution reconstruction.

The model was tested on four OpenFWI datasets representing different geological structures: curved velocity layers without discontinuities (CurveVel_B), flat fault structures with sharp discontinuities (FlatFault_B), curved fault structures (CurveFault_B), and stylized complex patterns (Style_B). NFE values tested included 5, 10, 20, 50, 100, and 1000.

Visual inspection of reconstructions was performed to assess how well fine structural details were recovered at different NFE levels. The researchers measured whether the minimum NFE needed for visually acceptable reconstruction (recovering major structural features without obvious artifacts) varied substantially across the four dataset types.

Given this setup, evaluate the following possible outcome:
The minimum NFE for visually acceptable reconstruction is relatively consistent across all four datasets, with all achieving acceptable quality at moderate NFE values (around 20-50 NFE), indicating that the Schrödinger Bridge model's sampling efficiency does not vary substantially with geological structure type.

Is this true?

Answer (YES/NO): NO